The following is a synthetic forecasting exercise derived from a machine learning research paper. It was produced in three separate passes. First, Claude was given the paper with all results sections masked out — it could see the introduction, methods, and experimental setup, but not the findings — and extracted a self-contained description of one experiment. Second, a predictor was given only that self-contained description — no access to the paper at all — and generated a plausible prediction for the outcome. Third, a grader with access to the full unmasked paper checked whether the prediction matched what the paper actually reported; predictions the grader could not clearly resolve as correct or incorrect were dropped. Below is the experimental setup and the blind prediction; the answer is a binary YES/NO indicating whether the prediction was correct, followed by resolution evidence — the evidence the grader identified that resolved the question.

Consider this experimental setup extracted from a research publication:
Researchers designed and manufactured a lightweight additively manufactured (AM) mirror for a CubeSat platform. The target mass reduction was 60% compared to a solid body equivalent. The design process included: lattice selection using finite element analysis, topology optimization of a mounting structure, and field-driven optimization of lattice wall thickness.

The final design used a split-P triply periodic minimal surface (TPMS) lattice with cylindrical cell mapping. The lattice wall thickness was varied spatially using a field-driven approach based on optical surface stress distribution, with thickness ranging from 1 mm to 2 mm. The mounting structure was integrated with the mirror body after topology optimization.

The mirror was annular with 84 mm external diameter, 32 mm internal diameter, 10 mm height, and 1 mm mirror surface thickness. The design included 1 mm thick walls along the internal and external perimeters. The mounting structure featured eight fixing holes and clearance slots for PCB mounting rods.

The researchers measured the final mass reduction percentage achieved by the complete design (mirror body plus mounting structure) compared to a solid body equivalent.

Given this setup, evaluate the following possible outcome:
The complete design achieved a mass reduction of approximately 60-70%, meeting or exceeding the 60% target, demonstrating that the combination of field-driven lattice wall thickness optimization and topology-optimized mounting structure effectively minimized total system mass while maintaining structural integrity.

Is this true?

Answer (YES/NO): NO